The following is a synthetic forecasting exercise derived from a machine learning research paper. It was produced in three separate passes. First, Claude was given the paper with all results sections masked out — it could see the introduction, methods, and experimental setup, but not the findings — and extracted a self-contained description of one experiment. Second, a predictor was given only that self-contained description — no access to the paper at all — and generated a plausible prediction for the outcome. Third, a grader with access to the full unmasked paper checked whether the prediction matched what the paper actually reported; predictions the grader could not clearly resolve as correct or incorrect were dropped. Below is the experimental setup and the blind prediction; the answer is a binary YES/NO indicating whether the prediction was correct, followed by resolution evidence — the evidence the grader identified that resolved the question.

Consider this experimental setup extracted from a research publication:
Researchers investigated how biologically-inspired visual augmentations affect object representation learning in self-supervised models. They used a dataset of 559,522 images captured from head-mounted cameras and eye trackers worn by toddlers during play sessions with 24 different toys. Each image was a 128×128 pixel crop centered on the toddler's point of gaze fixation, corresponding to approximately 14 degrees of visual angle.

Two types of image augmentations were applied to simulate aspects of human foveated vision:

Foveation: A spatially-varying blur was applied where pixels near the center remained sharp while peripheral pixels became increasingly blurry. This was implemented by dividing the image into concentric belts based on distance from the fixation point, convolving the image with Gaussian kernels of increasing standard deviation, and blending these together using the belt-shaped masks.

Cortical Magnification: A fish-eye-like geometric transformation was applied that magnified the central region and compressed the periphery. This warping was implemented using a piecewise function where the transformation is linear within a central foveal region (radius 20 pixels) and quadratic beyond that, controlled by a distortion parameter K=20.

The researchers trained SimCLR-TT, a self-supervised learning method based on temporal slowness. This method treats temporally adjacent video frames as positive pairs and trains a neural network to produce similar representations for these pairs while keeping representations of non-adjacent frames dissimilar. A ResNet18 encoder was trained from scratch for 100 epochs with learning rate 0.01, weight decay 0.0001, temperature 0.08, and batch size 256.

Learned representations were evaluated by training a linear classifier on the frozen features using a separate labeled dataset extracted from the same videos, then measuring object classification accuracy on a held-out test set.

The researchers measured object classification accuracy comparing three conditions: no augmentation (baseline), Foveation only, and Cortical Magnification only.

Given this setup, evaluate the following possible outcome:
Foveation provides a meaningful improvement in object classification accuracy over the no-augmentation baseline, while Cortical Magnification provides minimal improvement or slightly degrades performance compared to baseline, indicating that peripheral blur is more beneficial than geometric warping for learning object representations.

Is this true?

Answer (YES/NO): NO